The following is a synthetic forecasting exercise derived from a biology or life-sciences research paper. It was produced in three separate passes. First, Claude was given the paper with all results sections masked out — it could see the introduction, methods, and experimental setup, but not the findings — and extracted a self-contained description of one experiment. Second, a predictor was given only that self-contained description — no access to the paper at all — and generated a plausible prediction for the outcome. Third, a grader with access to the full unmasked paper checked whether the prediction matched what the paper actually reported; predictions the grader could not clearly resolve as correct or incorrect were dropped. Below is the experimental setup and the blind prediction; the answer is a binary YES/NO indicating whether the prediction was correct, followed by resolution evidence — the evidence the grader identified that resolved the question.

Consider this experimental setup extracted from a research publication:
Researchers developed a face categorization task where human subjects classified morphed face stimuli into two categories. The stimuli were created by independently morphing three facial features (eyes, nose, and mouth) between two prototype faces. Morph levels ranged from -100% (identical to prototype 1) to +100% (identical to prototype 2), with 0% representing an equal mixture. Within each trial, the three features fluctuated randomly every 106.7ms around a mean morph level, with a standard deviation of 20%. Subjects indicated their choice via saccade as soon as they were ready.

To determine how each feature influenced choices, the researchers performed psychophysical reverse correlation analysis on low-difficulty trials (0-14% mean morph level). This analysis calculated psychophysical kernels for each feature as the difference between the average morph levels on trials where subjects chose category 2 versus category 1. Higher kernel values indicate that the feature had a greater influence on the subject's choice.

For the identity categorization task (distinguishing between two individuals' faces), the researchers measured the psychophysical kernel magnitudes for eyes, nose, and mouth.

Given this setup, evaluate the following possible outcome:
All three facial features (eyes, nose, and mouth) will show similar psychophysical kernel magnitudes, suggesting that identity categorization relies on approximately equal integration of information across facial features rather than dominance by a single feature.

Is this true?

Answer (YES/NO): NO